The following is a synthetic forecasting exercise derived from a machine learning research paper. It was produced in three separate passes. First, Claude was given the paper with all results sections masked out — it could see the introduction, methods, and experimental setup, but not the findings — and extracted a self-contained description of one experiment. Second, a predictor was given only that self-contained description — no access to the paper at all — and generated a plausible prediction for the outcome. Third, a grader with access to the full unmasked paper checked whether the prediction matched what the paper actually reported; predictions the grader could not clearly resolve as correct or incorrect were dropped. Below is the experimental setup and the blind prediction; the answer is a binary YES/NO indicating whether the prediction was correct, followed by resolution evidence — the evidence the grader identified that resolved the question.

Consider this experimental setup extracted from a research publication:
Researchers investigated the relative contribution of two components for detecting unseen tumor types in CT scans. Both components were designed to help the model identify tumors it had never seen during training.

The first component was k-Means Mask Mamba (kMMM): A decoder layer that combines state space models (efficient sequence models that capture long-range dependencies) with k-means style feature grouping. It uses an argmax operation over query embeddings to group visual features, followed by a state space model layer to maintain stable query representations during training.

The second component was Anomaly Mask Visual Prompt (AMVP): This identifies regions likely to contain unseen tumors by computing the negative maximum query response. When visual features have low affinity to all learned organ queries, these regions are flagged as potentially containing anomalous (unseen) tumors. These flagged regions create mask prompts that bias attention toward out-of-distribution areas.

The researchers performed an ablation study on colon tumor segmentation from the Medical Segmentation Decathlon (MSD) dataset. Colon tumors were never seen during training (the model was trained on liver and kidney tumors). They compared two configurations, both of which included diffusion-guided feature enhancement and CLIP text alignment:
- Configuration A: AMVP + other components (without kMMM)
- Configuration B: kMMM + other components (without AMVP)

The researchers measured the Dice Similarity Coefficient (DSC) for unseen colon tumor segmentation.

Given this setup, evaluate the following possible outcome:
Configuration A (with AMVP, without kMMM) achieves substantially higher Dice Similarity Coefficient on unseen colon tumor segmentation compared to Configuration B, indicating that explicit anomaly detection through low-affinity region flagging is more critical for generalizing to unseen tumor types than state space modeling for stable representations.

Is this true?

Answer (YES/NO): NO